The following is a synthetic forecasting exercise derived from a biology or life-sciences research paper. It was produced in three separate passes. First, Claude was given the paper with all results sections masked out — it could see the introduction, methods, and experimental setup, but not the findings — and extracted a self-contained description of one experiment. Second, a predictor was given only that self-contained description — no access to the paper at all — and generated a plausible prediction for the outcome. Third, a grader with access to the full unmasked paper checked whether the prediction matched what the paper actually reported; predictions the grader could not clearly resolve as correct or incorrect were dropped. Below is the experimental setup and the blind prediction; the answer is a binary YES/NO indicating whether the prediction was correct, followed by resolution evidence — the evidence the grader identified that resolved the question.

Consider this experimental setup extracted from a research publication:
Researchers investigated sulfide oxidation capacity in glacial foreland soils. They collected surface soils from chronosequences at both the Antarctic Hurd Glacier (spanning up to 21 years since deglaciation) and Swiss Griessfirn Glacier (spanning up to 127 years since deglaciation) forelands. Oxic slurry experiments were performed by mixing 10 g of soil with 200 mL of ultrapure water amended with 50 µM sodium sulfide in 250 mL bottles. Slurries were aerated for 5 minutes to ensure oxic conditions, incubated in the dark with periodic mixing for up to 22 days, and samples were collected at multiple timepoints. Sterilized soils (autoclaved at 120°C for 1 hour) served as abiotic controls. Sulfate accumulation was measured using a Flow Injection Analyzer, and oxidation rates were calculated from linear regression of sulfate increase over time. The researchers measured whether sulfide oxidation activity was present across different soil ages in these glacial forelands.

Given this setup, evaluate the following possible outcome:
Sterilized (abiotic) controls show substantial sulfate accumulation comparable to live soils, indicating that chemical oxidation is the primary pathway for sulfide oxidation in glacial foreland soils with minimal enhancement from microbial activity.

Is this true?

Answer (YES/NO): NO